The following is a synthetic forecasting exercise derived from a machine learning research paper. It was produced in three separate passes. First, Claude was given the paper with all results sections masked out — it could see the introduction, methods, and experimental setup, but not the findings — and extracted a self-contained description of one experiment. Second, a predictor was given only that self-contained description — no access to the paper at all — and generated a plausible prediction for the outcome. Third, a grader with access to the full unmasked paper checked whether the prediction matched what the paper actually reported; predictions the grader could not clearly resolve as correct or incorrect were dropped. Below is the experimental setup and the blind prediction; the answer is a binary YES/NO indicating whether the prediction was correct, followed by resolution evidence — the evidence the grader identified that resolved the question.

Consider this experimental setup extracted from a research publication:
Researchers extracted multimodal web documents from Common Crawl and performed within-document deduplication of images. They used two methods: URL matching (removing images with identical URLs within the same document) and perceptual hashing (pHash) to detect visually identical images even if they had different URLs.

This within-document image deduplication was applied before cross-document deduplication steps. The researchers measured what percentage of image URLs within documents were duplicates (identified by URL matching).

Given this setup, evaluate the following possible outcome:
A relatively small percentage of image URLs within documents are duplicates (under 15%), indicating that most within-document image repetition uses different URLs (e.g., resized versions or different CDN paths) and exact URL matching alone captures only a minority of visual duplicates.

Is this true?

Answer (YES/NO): YES